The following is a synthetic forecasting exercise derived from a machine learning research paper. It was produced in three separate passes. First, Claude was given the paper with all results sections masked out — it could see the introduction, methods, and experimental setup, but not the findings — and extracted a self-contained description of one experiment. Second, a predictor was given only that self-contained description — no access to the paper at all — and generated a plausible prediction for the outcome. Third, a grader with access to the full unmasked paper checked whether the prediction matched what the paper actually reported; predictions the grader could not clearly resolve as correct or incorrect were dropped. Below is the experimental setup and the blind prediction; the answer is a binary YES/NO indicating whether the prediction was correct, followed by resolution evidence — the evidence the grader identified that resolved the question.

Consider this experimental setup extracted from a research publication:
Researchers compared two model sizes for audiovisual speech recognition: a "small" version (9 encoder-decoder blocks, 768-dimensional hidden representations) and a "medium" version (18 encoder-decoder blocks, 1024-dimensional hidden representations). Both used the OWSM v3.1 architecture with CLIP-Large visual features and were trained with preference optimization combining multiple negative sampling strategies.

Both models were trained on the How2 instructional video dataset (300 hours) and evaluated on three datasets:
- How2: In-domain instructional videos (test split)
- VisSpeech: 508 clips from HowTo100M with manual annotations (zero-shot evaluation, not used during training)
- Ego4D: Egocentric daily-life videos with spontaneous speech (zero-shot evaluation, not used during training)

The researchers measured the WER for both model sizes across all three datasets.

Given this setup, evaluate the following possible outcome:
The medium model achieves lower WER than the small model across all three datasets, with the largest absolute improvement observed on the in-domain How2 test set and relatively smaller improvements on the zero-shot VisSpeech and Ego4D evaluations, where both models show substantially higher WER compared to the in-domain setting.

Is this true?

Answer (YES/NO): NO